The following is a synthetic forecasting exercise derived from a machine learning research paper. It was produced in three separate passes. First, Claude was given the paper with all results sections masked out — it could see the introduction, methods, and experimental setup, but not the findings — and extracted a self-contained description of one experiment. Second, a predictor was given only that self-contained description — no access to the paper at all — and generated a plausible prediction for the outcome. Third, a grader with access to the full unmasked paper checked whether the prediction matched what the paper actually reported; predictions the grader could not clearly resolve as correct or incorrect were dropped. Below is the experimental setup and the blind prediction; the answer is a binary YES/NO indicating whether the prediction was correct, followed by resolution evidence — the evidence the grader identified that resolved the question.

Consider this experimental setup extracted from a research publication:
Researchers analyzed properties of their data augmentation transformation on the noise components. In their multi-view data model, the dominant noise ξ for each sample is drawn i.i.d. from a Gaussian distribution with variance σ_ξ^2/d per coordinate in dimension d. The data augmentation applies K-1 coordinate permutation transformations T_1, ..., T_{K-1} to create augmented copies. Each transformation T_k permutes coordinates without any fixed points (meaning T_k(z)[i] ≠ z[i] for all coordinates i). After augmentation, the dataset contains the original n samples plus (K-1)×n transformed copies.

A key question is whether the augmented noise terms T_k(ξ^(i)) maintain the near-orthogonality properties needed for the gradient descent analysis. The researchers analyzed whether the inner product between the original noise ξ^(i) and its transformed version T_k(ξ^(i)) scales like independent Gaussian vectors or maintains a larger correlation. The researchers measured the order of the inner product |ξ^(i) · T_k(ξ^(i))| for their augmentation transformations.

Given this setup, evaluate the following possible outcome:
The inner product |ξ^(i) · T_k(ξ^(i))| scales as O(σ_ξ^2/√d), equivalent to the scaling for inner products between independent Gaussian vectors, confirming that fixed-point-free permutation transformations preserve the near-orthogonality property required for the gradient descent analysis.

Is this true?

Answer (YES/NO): YES